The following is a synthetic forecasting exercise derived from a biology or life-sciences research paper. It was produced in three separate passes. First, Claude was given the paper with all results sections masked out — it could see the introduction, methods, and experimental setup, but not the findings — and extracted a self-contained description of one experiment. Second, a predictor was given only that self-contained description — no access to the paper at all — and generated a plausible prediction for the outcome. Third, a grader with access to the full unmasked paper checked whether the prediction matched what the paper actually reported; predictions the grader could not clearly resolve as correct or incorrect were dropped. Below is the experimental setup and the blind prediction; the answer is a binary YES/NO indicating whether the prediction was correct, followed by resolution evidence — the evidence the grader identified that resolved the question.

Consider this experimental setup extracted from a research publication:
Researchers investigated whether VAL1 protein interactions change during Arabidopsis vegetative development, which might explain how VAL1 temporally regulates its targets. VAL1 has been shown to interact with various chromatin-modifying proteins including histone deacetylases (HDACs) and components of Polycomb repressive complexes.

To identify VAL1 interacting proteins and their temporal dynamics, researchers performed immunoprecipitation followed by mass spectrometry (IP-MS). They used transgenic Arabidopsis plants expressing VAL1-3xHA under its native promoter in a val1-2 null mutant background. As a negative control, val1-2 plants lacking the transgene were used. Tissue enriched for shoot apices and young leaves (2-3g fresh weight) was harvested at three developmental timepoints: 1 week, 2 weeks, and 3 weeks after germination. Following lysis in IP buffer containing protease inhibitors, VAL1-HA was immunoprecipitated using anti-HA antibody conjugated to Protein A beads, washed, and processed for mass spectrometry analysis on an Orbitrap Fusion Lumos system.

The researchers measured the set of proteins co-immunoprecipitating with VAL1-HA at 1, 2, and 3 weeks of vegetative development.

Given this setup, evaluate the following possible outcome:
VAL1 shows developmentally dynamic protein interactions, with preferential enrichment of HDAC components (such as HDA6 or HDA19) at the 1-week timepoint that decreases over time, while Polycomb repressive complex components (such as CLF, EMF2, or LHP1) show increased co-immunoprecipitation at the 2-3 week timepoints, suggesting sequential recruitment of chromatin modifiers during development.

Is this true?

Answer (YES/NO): NO